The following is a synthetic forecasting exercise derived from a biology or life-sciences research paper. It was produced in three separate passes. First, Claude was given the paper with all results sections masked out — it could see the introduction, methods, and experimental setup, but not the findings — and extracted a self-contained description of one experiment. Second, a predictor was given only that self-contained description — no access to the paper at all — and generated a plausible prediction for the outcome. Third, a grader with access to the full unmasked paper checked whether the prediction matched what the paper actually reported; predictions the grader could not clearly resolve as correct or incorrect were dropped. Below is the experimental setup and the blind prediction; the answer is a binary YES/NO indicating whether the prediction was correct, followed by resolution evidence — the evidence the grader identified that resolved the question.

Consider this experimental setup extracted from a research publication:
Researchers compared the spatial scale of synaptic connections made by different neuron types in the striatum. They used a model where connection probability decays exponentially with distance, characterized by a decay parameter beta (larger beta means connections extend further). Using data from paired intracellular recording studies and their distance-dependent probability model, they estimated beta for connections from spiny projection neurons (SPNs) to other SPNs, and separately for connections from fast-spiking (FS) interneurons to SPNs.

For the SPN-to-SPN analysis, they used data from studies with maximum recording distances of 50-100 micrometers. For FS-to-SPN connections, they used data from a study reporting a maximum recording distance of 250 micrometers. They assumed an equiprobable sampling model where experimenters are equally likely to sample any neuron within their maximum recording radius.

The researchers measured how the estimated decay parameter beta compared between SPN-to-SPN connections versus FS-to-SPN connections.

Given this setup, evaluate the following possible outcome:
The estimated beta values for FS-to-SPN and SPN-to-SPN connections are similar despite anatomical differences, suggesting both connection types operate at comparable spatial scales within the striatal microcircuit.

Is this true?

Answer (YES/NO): NO